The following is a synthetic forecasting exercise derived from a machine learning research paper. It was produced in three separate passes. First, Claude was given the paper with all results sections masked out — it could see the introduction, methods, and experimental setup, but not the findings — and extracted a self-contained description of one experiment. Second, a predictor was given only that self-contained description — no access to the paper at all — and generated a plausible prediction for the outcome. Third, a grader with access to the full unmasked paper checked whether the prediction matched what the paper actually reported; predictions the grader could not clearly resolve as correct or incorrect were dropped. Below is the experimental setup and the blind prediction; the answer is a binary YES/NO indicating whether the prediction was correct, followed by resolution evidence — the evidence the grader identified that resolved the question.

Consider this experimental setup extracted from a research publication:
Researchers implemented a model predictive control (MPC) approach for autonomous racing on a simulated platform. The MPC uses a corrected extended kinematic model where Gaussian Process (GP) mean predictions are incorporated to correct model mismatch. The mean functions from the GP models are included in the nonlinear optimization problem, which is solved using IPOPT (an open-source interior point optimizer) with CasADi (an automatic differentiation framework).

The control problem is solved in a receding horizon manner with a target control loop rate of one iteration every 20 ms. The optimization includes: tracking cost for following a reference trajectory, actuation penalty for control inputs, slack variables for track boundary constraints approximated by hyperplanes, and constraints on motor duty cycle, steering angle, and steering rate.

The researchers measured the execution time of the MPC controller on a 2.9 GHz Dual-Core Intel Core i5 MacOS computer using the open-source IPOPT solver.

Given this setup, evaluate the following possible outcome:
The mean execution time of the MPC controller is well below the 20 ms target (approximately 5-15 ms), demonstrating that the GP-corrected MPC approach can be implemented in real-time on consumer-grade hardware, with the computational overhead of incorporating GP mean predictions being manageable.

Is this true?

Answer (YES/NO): NO